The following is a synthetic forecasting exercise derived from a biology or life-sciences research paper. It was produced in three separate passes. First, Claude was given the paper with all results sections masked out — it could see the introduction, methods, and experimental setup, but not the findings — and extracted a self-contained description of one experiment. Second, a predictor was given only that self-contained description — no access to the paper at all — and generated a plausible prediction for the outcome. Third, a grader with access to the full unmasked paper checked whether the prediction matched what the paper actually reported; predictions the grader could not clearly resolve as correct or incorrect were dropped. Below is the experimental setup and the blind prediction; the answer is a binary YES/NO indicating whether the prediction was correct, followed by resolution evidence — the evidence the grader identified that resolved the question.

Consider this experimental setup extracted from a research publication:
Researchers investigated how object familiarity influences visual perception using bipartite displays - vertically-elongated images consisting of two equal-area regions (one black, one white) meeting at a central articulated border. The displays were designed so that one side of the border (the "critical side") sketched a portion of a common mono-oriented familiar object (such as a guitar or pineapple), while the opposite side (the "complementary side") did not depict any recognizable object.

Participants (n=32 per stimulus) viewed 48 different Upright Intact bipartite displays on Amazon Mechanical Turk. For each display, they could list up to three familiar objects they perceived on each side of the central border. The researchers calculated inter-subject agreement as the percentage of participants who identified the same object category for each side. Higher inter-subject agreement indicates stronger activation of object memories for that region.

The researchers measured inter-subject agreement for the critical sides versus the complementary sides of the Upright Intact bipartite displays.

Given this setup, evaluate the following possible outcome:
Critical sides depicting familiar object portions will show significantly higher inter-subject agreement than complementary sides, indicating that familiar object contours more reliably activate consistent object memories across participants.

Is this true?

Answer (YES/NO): YES